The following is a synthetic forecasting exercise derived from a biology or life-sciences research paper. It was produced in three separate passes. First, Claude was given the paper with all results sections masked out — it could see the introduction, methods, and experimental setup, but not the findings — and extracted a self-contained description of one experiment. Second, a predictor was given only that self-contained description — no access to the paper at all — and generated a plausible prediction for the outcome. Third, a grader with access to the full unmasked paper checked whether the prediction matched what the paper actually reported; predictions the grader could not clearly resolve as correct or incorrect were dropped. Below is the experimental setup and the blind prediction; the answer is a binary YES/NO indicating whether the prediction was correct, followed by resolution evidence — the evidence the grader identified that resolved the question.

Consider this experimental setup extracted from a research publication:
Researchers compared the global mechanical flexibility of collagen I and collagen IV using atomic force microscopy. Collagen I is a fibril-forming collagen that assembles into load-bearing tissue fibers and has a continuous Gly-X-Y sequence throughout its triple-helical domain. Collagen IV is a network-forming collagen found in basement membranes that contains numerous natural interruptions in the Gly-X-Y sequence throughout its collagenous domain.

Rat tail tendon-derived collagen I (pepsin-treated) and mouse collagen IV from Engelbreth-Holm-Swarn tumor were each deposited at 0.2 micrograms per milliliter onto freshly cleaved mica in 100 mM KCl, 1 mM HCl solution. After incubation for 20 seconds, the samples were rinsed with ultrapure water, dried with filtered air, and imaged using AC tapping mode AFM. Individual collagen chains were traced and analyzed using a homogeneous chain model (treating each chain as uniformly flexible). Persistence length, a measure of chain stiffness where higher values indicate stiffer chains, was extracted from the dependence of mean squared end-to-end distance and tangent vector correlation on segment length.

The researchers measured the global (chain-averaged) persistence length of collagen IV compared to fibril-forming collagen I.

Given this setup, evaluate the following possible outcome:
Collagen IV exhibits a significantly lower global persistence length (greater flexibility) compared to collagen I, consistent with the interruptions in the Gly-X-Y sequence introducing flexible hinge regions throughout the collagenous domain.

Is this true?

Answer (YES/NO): YES